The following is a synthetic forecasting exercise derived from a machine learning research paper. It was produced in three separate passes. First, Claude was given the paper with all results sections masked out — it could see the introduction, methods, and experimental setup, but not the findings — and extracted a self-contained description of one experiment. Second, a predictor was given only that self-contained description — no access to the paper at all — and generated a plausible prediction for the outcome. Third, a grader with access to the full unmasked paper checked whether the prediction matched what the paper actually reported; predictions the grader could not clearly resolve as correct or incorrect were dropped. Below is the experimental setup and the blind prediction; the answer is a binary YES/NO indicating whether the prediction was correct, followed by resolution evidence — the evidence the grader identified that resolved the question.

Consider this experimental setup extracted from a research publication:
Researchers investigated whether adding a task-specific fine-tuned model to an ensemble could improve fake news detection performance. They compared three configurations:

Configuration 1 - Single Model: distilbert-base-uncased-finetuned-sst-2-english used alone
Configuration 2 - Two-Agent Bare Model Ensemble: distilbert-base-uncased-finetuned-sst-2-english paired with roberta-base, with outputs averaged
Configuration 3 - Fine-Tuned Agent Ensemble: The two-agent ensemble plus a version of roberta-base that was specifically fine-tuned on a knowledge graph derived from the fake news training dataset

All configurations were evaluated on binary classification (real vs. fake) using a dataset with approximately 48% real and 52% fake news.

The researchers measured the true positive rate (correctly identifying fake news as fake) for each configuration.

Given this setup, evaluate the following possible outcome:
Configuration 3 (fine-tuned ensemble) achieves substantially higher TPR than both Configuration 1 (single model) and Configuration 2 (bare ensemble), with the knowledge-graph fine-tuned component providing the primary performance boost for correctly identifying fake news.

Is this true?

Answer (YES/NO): YES